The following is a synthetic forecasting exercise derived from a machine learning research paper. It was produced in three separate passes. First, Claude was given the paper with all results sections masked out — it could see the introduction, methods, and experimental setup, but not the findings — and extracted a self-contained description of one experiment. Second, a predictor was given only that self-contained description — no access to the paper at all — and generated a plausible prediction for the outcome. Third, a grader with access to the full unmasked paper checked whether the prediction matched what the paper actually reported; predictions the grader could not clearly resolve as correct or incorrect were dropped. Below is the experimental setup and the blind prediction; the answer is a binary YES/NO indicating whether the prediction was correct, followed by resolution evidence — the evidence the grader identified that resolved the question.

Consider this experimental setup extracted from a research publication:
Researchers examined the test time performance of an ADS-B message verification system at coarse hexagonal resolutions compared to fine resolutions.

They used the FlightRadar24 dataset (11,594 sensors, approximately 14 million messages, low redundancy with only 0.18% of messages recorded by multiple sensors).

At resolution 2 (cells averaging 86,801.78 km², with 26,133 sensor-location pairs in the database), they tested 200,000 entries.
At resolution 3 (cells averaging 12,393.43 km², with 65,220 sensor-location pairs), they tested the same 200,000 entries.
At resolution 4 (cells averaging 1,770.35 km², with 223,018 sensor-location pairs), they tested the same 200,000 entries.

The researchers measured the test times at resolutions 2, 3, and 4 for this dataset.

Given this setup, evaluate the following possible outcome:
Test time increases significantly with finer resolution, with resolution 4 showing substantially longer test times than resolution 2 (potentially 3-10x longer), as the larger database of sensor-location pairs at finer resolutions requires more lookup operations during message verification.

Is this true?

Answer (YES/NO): NO